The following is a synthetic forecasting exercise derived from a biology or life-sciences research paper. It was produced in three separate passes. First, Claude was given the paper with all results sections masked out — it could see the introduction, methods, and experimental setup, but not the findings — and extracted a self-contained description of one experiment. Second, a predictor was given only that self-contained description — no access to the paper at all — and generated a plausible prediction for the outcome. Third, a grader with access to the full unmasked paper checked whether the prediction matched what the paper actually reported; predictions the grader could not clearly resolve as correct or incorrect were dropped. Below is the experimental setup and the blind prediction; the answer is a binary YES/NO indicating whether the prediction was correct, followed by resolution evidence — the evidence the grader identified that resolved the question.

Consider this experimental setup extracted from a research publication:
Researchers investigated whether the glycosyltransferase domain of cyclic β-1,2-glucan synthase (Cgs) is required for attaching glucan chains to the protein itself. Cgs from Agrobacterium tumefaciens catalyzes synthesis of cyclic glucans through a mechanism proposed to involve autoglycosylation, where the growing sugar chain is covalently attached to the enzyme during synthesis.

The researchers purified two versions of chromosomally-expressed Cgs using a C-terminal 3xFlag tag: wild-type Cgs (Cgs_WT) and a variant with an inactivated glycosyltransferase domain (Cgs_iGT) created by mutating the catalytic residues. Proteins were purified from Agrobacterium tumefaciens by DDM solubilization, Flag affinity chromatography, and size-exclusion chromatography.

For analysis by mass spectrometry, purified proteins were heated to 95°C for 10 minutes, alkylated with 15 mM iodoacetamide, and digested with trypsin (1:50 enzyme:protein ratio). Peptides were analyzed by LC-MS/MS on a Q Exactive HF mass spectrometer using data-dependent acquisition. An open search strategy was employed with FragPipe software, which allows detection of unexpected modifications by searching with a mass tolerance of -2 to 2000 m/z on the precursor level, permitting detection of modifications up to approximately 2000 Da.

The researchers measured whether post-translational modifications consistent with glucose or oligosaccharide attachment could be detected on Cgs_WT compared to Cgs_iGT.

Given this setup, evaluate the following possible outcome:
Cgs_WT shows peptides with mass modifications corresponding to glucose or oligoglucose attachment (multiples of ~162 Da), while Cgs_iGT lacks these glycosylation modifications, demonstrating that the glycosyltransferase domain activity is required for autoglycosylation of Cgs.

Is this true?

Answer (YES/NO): YES